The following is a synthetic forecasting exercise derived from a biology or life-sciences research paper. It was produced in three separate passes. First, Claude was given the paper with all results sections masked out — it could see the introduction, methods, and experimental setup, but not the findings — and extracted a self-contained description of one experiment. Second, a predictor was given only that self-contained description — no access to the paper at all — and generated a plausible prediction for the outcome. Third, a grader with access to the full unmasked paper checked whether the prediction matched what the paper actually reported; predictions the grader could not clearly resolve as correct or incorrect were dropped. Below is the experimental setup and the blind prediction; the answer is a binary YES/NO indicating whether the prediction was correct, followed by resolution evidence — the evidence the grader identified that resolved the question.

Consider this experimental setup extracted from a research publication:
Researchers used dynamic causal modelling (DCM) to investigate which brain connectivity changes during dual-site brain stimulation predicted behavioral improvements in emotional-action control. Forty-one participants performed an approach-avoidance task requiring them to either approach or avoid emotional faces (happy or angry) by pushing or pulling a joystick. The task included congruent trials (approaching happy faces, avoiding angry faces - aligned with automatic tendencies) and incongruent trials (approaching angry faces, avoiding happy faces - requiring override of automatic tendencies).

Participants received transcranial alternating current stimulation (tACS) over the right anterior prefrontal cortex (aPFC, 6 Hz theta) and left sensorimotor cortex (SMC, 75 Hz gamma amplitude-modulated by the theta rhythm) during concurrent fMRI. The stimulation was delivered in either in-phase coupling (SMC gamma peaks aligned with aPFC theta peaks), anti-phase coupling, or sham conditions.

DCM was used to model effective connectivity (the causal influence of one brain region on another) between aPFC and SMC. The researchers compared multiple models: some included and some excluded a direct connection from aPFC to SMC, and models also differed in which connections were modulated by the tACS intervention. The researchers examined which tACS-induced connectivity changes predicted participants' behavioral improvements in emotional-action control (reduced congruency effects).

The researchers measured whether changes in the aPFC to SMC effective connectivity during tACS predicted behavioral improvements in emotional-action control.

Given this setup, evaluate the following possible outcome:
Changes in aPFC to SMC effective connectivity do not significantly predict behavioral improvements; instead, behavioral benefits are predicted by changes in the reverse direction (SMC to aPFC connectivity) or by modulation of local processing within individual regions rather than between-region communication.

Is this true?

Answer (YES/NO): NO